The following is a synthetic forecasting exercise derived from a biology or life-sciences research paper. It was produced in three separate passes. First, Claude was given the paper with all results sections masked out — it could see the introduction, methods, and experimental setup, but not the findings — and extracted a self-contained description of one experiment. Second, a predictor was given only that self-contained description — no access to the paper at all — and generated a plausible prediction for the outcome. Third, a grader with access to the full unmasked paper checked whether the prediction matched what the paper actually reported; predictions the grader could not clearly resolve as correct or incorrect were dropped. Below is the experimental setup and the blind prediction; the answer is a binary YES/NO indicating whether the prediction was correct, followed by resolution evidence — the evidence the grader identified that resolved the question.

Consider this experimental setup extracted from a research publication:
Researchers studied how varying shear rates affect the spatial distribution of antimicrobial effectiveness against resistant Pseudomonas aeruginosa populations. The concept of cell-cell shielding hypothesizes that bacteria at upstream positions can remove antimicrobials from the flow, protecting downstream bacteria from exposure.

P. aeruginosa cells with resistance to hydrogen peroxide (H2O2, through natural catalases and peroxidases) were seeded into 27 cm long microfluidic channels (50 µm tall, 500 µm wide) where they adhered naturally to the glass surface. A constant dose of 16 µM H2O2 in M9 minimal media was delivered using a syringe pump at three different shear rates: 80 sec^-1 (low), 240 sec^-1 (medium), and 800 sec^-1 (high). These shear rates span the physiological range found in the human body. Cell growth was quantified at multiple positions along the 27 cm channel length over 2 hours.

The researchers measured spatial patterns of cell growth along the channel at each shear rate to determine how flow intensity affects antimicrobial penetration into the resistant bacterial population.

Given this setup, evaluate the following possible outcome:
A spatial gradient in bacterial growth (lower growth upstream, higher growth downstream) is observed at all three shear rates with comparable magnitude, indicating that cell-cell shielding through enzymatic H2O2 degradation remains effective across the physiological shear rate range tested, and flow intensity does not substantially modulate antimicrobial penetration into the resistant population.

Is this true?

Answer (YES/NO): NO